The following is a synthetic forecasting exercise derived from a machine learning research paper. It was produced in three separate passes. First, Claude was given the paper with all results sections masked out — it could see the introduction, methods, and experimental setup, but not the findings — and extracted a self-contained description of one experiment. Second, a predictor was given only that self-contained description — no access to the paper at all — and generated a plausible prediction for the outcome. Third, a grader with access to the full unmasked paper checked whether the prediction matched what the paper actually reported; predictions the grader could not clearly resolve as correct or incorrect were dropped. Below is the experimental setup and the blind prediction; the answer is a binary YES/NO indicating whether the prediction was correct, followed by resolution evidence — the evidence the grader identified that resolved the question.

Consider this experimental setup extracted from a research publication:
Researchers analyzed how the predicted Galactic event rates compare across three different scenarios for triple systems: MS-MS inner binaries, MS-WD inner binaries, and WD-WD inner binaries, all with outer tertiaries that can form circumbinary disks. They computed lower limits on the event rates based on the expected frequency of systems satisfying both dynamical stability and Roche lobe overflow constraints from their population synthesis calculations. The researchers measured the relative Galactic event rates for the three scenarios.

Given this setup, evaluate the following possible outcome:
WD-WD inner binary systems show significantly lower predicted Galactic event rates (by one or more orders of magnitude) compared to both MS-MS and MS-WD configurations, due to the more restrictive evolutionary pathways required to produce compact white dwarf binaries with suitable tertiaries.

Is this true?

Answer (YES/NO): NO